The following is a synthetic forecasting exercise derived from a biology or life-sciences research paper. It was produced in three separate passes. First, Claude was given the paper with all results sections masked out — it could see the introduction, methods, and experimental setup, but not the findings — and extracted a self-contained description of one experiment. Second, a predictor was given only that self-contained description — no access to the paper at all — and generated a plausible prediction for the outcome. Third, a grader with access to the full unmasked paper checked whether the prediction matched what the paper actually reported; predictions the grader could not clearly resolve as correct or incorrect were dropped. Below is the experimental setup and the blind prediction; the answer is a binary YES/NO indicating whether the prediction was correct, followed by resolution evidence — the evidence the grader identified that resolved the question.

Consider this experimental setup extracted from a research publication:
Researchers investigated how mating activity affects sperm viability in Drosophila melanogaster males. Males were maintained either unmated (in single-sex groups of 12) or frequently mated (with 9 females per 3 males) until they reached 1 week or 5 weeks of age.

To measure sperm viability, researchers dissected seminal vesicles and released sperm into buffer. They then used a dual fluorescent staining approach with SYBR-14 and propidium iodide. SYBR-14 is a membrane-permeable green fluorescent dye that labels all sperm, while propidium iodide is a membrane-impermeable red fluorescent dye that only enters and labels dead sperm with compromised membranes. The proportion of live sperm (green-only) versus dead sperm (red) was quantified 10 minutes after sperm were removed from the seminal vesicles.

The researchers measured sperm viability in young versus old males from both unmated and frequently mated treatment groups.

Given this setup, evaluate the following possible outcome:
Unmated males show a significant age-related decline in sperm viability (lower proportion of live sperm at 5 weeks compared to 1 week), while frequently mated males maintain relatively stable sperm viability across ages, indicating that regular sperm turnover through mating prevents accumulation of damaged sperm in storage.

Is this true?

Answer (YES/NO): NO